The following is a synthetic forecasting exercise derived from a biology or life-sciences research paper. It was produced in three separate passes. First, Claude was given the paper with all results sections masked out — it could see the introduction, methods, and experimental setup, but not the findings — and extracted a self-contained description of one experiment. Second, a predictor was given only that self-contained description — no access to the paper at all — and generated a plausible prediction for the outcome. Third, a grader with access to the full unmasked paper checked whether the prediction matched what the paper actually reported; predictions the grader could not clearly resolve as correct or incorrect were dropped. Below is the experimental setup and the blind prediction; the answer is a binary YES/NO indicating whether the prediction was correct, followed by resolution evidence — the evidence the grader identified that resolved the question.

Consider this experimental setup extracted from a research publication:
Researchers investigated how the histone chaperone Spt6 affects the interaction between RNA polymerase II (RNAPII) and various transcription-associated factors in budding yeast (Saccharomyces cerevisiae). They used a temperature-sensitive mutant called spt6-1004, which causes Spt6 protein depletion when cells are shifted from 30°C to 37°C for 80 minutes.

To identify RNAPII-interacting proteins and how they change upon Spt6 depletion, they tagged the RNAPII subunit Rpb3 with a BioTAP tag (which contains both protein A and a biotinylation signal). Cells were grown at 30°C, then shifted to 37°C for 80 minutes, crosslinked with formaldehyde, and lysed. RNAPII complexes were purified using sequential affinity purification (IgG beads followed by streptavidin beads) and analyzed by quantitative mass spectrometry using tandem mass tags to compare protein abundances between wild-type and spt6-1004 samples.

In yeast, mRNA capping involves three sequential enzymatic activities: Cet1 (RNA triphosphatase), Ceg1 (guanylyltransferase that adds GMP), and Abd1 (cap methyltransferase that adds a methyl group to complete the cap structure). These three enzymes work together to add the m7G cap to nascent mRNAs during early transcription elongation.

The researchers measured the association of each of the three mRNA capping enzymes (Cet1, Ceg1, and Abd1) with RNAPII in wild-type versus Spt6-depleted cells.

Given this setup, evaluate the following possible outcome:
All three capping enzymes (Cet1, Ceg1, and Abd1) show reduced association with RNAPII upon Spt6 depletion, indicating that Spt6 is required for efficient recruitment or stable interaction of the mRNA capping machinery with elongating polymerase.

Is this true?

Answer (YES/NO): NO